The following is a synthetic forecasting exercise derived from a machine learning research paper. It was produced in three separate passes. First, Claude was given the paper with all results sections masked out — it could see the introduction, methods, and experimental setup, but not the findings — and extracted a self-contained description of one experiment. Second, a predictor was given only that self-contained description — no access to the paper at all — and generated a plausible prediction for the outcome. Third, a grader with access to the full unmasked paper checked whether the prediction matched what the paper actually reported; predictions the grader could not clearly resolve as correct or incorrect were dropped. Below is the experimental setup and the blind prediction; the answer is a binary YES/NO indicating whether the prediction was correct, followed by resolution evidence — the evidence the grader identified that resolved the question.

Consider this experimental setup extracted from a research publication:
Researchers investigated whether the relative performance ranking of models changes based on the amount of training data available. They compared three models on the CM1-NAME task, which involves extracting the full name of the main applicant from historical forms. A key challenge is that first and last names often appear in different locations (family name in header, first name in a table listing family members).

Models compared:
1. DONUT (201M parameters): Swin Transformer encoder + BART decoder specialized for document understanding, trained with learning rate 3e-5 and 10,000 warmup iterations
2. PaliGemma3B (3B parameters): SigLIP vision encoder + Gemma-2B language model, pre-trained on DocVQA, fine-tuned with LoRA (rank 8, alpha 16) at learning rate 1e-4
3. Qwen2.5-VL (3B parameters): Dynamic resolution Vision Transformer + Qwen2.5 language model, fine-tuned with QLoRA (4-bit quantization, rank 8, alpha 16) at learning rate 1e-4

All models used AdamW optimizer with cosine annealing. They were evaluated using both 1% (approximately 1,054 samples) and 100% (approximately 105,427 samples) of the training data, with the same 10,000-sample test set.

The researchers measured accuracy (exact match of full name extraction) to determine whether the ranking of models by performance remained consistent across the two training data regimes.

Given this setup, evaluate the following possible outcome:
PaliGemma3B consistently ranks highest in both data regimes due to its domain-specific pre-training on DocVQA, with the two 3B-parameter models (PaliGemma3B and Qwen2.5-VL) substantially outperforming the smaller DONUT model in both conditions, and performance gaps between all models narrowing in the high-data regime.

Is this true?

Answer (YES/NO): NO